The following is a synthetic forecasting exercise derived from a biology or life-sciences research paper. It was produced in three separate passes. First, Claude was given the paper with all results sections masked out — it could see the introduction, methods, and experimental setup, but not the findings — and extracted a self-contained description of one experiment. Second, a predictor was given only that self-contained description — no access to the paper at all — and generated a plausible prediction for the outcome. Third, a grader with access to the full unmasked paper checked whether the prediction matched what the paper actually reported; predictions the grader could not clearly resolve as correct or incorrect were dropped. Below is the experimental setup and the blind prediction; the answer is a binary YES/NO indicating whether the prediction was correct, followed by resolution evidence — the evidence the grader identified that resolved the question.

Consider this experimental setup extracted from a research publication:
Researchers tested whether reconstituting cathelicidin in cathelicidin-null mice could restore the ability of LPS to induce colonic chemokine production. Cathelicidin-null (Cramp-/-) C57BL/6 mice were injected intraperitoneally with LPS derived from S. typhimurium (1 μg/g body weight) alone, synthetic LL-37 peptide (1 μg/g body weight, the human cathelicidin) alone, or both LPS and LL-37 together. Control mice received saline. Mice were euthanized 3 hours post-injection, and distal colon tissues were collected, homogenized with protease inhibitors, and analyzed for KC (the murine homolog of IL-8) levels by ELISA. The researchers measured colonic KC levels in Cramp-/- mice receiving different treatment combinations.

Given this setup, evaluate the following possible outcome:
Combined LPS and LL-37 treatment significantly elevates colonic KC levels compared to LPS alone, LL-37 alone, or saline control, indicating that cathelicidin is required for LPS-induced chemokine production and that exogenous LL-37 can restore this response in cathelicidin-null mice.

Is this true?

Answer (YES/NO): YES